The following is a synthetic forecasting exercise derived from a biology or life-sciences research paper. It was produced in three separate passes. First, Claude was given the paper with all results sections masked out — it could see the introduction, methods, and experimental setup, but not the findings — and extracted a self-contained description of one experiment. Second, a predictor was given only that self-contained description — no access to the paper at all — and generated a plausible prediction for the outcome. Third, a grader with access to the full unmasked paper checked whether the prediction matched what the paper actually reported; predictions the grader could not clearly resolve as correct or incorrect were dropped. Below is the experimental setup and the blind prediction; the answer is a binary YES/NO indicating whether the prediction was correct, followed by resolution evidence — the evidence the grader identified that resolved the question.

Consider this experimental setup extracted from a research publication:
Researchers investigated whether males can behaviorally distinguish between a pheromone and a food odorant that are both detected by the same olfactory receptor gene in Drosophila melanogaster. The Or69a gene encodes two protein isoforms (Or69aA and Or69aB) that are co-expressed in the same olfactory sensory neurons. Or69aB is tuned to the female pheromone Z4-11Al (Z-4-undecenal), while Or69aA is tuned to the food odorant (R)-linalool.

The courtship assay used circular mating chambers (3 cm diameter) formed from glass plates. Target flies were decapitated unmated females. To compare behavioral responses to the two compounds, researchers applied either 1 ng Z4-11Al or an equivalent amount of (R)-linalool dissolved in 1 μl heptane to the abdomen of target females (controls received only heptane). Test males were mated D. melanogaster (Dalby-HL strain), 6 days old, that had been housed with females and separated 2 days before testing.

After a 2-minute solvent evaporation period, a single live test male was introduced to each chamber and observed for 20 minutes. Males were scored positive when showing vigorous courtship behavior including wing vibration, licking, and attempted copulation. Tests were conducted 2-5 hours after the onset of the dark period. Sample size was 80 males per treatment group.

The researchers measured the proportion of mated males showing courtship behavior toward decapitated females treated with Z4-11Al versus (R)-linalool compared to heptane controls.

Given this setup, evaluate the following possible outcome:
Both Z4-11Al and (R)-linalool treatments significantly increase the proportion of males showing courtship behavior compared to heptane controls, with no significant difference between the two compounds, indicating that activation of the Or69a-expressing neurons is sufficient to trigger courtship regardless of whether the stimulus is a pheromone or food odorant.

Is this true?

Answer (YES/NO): NO